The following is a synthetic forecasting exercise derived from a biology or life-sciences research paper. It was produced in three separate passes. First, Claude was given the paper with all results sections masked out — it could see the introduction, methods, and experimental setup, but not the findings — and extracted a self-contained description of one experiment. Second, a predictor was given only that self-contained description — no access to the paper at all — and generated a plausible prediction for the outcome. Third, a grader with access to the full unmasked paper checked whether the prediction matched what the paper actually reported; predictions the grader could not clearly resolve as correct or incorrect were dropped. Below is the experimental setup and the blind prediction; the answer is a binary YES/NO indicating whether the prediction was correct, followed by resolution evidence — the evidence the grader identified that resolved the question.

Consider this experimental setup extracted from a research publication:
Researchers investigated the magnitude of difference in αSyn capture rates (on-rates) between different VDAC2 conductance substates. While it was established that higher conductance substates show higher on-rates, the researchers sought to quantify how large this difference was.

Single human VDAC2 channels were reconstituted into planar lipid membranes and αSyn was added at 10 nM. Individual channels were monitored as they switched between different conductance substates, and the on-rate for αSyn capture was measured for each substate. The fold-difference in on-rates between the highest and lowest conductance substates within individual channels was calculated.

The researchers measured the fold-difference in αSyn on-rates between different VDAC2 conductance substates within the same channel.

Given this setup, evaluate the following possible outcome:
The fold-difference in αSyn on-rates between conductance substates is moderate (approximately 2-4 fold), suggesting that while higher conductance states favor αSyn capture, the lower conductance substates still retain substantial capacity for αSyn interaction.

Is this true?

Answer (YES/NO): NO